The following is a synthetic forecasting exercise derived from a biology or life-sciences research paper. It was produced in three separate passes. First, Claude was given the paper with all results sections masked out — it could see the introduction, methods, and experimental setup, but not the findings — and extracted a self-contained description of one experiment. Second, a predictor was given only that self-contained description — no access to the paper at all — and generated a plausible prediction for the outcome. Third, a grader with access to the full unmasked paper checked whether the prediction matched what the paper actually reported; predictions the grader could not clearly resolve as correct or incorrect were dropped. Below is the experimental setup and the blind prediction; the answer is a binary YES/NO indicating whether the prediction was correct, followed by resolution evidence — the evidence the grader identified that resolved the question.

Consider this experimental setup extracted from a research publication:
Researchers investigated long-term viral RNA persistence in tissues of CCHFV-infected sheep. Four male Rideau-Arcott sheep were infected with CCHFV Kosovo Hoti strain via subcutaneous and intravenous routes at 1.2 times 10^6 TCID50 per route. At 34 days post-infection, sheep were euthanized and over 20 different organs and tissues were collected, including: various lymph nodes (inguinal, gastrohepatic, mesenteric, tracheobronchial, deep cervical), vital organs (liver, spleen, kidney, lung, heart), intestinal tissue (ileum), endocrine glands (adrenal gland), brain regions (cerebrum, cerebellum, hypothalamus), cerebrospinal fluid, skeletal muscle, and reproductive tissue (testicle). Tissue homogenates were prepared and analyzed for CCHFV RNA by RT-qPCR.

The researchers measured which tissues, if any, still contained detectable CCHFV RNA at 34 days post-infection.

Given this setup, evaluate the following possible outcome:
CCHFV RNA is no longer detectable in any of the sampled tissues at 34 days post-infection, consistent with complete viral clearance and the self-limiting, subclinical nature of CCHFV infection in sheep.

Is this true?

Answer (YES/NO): NO